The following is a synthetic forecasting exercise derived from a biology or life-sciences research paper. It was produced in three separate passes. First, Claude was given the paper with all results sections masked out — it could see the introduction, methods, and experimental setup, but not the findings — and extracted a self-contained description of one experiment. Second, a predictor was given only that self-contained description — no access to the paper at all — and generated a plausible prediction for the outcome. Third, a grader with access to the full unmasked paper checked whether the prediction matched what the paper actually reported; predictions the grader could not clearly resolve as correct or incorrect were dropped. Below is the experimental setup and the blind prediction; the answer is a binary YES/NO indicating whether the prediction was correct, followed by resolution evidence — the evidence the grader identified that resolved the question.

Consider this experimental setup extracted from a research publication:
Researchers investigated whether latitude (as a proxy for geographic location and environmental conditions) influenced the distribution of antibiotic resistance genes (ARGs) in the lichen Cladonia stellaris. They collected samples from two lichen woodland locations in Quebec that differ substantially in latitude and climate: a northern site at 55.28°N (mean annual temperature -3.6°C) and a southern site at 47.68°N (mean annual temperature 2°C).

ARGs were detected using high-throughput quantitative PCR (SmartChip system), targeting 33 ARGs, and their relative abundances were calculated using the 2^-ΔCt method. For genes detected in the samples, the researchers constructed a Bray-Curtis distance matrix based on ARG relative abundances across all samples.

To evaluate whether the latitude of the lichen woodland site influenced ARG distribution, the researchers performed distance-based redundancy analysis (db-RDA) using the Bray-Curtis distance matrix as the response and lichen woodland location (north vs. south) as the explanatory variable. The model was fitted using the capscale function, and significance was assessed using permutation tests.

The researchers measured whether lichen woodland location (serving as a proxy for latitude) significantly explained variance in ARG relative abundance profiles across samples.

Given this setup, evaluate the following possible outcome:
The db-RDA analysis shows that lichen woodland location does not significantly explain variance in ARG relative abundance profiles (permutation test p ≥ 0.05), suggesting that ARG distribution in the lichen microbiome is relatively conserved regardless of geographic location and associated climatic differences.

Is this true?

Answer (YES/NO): NO